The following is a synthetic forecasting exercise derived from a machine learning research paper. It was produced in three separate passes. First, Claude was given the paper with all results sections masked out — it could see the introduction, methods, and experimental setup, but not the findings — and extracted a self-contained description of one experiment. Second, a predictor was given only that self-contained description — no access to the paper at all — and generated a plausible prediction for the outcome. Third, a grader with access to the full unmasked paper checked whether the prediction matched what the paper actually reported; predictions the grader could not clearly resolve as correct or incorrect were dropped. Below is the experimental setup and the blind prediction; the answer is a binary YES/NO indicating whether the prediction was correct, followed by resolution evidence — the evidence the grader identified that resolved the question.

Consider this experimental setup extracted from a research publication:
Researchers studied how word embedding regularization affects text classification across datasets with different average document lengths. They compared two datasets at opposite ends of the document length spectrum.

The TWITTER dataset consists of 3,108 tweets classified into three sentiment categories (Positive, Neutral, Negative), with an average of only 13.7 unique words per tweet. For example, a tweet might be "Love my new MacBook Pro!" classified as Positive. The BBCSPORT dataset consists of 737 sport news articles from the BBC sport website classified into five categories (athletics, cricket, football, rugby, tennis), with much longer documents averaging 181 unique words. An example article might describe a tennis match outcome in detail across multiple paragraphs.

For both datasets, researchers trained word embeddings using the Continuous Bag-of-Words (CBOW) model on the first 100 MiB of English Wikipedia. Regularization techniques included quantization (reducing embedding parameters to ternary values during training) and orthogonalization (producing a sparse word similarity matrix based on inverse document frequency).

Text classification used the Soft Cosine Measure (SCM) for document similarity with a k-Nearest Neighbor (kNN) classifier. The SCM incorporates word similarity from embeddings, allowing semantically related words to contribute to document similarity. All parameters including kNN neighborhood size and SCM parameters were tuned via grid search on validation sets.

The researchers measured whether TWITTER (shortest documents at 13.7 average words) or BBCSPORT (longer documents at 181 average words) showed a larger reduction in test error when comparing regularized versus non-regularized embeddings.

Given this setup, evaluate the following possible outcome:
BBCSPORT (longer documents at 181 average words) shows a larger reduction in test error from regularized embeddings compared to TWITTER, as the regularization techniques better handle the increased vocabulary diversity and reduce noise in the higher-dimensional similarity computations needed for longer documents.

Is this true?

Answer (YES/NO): YES